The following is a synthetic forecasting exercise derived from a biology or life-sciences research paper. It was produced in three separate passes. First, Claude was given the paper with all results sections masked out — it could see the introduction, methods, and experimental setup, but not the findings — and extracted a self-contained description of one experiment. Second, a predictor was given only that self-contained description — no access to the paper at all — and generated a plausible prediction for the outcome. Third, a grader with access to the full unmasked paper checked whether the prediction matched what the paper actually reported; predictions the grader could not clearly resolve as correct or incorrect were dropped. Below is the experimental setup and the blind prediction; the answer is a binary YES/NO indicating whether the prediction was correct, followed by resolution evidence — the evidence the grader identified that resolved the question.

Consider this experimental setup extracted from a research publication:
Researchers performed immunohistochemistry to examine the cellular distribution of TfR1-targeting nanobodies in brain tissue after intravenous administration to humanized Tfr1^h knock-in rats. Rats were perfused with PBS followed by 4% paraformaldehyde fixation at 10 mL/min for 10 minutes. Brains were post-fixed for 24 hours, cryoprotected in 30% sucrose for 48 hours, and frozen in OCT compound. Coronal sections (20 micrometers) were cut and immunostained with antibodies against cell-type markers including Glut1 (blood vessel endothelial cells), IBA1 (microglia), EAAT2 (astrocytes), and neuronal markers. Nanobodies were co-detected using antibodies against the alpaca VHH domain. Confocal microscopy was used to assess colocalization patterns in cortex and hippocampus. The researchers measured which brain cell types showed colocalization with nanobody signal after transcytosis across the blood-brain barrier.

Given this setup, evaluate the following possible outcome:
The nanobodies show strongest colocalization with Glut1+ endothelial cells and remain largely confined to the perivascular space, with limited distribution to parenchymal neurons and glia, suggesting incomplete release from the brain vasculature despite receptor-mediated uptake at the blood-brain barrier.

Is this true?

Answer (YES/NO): NO